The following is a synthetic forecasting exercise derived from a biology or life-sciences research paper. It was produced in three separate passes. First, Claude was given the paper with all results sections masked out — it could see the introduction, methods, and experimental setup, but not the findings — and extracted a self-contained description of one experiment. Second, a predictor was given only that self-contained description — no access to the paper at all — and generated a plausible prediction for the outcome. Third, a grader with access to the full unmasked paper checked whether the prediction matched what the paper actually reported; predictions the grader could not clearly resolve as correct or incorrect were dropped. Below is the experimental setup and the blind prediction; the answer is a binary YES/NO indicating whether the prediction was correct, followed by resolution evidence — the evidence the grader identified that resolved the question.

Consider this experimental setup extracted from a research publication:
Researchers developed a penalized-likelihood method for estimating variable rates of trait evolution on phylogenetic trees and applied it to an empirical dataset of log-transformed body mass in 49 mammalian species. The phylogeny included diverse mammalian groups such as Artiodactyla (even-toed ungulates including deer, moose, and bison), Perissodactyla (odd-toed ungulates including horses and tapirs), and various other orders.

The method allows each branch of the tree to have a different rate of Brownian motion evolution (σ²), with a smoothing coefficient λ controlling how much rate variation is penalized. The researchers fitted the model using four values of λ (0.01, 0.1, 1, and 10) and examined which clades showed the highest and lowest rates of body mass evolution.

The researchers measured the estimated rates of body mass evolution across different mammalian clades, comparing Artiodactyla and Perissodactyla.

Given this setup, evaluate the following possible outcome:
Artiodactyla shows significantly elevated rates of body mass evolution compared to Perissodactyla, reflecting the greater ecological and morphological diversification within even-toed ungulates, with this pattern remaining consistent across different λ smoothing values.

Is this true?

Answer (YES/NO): YES